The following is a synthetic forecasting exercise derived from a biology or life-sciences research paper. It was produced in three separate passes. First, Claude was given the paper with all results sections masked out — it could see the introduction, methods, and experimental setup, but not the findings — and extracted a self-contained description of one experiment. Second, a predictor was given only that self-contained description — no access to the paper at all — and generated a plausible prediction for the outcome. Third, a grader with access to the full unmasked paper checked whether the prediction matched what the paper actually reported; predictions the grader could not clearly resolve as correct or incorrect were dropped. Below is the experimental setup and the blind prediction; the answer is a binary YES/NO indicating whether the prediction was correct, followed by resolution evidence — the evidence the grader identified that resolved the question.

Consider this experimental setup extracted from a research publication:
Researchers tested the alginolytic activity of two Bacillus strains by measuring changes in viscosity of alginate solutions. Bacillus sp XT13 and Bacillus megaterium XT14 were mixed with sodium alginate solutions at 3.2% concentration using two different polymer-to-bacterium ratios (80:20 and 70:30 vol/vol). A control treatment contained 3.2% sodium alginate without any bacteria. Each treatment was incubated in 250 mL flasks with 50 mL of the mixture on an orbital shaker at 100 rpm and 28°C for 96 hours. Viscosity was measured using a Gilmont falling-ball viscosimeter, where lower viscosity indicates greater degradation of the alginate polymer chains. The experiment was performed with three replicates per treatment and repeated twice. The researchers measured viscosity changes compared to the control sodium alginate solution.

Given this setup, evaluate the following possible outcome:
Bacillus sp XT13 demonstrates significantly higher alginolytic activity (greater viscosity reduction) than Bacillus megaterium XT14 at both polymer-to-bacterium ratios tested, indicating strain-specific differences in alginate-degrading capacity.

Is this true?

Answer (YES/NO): YES